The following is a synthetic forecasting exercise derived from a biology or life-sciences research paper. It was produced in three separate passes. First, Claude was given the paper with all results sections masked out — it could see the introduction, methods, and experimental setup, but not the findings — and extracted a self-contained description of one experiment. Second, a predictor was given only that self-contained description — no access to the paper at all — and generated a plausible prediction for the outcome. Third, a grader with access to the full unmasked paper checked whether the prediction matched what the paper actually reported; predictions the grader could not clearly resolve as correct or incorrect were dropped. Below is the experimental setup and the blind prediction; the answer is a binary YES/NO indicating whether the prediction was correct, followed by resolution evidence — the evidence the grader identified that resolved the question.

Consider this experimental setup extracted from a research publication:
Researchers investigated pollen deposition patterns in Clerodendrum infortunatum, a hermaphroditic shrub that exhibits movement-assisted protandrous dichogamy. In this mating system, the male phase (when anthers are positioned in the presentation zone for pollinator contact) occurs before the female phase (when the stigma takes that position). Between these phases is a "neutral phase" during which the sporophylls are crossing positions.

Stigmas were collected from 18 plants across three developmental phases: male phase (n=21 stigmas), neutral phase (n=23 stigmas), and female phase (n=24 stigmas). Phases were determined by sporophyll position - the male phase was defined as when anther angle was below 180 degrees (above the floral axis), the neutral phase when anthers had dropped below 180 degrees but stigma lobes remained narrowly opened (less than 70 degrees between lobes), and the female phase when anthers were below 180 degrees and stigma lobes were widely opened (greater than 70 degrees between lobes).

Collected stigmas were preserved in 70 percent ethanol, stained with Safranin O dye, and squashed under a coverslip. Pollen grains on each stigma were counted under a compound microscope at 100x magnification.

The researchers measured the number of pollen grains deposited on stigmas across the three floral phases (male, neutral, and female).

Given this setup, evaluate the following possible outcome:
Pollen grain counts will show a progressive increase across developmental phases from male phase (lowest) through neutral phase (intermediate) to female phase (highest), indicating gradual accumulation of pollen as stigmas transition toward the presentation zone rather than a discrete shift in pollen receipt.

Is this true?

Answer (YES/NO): YES